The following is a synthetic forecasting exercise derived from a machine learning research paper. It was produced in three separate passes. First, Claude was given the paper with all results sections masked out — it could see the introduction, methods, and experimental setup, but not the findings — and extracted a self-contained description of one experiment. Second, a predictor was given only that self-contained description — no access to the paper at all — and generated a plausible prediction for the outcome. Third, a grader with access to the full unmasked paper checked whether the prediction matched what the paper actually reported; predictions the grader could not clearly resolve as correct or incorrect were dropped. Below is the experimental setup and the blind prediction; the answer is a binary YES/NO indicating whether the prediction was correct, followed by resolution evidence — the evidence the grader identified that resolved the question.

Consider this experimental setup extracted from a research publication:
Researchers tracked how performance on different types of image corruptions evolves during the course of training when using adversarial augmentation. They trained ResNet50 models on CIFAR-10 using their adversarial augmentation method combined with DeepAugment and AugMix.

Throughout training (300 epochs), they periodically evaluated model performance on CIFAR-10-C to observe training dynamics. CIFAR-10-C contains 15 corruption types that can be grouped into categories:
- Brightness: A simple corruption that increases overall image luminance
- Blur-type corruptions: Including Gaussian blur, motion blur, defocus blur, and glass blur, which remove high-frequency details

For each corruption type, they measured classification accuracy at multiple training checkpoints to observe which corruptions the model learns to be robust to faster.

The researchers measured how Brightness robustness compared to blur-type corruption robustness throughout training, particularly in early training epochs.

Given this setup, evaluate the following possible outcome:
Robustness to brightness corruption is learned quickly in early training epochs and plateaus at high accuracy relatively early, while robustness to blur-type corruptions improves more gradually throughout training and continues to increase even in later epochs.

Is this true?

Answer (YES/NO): NO